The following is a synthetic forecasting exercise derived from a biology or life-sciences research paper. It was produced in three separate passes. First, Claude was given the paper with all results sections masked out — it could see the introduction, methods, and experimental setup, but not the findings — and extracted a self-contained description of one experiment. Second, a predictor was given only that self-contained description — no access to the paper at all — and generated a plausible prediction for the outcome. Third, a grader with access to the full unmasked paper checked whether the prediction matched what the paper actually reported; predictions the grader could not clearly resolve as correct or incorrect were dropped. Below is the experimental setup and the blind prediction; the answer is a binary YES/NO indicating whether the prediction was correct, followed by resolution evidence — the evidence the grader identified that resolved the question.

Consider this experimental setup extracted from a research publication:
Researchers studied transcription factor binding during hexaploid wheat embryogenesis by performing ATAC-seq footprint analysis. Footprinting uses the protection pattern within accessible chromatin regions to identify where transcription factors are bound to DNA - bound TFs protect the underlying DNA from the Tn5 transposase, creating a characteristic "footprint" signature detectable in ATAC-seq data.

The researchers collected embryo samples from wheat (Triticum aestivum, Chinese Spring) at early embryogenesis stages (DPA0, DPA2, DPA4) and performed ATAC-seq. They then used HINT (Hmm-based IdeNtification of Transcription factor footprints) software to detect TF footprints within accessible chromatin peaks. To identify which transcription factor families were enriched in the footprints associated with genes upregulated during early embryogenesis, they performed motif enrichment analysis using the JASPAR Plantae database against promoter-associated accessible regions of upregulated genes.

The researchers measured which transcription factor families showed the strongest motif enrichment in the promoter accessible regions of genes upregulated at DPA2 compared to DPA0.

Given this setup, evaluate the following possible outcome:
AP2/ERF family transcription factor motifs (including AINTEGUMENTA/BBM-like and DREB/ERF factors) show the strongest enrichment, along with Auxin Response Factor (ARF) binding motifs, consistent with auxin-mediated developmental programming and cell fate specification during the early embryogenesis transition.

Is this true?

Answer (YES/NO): NO